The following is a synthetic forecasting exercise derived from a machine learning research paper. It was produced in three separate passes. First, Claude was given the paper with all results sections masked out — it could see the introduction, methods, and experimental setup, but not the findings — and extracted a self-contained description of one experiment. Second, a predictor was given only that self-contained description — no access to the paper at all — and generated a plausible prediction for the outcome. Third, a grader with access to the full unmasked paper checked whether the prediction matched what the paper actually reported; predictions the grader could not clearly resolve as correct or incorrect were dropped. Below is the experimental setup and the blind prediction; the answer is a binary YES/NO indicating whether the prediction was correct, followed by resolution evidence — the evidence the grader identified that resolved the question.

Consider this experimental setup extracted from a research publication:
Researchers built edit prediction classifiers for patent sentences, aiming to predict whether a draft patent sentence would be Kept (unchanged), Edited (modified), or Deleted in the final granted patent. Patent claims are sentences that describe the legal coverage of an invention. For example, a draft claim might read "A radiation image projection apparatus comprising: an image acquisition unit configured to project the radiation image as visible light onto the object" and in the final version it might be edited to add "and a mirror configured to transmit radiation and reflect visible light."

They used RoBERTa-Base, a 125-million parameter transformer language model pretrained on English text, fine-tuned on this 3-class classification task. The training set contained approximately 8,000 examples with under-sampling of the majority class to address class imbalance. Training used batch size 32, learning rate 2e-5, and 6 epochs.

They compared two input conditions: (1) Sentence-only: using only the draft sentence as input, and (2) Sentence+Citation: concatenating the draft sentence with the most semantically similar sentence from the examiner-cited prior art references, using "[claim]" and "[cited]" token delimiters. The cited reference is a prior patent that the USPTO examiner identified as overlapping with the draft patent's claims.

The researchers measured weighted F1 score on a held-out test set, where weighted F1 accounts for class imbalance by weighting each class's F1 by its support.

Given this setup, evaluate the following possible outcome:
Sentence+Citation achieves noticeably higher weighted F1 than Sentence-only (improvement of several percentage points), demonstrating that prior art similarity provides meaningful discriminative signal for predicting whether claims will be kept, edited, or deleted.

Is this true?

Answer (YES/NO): NO